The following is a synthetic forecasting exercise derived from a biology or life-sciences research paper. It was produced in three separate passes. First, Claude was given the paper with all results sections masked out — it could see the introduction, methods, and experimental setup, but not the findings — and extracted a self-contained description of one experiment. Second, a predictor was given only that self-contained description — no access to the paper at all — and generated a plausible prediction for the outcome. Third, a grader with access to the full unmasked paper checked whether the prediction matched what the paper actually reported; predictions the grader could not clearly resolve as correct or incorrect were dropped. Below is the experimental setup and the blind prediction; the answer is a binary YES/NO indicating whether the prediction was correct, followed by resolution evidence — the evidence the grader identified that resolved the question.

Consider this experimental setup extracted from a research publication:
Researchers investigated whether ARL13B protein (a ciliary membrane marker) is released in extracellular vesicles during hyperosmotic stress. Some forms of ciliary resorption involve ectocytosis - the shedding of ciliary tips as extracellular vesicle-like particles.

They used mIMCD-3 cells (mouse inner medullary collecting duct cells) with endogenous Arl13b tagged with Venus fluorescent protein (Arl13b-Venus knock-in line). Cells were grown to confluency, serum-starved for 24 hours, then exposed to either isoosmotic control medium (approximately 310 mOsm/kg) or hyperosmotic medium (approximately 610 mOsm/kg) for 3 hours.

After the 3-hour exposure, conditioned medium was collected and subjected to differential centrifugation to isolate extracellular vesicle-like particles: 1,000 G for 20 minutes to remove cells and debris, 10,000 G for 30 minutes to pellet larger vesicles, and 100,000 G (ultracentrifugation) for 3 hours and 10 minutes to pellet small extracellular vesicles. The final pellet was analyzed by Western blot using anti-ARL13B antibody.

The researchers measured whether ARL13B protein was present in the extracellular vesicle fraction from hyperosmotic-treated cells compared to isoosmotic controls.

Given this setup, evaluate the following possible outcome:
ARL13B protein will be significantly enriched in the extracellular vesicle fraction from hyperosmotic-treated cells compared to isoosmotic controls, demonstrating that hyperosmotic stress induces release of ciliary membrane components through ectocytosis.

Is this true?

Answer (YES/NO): YES